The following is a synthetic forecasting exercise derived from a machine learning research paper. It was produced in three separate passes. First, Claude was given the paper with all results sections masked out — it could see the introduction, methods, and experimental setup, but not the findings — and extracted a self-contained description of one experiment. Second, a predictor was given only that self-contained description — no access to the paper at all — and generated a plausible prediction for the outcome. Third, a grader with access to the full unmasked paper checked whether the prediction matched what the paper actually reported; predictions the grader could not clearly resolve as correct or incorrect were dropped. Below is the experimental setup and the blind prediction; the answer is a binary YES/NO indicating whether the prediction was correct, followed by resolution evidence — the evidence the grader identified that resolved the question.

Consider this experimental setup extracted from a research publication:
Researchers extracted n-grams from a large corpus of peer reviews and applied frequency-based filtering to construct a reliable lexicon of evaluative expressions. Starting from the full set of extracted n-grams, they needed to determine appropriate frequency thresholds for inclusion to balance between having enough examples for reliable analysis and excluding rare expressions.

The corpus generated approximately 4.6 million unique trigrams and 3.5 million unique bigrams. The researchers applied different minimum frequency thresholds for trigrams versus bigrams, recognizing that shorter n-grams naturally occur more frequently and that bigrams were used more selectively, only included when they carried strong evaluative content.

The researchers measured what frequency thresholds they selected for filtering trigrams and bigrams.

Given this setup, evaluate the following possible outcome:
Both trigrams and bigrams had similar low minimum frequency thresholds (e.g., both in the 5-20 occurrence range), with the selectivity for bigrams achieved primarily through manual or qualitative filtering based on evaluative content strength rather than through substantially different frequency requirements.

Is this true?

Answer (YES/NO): NO